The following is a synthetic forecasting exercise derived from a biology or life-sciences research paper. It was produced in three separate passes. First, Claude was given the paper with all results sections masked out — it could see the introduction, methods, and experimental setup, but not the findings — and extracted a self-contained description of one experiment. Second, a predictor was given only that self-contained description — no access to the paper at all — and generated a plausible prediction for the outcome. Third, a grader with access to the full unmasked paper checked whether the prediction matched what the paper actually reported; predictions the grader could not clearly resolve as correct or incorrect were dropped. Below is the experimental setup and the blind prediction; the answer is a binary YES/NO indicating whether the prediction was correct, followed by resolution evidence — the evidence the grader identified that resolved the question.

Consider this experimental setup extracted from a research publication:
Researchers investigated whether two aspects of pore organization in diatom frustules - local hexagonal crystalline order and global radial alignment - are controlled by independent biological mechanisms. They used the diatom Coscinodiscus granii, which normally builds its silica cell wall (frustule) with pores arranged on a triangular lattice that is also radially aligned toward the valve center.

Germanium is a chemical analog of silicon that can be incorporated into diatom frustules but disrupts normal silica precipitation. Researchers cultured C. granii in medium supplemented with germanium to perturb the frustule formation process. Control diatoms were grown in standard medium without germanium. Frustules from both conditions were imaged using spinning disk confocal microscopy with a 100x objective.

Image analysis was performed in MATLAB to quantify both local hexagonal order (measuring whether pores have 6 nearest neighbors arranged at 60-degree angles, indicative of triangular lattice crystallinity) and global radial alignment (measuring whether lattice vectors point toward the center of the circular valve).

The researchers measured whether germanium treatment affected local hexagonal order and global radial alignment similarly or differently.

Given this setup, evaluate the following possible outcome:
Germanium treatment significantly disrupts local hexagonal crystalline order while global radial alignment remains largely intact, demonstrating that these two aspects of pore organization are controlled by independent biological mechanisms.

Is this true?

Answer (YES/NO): YES